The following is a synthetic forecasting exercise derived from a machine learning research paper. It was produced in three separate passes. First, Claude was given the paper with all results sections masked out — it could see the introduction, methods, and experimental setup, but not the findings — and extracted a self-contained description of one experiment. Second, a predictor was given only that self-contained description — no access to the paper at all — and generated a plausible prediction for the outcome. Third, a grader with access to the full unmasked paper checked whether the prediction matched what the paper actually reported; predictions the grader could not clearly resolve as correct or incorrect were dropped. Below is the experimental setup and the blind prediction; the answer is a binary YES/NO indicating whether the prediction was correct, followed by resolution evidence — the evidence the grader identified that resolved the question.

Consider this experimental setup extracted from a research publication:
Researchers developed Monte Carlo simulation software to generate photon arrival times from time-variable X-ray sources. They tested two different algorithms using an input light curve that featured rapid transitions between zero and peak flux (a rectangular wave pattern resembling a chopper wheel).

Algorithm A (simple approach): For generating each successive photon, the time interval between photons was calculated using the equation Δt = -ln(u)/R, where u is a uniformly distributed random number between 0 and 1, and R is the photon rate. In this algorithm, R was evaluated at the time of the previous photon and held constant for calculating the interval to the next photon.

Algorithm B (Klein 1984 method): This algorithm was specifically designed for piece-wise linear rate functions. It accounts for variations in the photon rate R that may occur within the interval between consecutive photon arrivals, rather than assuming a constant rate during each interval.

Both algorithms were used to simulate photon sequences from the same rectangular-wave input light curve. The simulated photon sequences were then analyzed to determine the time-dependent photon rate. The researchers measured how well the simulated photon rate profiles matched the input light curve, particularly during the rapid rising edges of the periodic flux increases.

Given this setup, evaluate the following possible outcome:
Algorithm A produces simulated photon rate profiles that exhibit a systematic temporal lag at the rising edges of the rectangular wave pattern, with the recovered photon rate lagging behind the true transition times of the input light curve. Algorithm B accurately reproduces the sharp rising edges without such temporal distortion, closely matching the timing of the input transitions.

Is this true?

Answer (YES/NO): YES